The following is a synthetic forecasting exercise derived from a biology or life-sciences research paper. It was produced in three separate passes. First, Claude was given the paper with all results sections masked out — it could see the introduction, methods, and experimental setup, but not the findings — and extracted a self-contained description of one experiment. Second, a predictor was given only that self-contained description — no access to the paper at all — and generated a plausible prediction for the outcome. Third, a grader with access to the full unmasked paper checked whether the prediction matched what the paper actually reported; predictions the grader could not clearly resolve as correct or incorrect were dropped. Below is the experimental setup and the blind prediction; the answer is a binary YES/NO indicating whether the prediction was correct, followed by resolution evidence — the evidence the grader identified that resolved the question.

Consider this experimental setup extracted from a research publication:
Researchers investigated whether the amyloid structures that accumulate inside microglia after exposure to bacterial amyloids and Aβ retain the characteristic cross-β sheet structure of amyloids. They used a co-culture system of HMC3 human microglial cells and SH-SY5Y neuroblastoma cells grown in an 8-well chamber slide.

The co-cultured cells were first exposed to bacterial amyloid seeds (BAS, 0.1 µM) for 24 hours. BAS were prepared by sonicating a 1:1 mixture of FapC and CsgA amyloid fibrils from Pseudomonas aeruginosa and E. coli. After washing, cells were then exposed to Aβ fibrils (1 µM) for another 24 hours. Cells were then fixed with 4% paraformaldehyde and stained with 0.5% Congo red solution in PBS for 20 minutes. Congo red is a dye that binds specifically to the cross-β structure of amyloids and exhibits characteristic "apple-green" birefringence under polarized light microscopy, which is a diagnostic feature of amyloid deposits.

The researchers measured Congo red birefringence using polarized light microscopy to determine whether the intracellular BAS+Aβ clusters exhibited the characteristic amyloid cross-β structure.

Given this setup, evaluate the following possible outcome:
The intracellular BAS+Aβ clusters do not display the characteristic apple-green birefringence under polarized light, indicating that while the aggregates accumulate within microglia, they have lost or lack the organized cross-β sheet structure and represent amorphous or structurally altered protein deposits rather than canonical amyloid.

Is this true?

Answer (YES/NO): NO